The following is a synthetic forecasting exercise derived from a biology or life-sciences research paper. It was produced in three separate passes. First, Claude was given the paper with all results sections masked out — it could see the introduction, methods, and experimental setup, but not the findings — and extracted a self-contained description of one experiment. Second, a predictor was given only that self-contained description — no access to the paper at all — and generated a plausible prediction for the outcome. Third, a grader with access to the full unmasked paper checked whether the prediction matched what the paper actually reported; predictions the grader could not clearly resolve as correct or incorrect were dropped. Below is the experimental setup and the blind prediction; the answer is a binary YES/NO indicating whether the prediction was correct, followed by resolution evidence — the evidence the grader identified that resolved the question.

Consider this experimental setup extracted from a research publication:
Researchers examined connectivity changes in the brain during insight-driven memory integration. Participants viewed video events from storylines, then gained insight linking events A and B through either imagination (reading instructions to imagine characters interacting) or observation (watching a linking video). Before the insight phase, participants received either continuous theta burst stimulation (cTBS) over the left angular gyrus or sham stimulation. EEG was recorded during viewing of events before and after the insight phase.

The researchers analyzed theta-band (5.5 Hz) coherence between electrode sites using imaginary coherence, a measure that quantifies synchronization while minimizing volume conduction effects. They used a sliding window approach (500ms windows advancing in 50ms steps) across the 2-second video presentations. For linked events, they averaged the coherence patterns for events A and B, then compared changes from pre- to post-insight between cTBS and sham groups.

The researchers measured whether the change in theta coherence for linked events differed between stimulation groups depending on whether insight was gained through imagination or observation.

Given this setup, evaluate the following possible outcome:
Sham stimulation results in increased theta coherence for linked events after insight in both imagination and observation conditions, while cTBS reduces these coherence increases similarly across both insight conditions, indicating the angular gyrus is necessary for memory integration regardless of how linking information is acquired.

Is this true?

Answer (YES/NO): NO